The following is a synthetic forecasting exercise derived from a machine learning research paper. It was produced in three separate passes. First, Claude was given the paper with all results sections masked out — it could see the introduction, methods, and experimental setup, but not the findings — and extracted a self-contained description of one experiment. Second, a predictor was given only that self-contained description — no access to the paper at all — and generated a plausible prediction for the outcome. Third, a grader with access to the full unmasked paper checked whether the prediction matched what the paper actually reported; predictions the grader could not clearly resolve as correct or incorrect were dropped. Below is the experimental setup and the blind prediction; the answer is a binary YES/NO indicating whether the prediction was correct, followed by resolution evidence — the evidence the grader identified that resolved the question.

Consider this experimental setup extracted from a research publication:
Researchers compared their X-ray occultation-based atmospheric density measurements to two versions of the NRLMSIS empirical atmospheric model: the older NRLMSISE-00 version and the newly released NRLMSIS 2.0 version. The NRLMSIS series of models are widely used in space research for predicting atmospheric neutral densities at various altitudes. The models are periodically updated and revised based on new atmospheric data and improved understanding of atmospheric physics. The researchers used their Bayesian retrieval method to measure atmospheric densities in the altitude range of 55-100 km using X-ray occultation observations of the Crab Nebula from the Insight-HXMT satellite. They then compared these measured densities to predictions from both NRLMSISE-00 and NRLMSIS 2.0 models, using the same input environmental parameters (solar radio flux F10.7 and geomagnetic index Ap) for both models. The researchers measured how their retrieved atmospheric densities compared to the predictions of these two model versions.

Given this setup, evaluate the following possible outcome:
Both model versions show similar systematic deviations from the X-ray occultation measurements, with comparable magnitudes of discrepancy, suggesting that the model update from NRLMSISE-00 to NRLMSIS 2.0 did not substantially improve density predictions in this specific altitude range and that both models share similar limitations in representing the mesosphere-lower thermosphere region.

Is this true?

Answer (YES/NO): NO